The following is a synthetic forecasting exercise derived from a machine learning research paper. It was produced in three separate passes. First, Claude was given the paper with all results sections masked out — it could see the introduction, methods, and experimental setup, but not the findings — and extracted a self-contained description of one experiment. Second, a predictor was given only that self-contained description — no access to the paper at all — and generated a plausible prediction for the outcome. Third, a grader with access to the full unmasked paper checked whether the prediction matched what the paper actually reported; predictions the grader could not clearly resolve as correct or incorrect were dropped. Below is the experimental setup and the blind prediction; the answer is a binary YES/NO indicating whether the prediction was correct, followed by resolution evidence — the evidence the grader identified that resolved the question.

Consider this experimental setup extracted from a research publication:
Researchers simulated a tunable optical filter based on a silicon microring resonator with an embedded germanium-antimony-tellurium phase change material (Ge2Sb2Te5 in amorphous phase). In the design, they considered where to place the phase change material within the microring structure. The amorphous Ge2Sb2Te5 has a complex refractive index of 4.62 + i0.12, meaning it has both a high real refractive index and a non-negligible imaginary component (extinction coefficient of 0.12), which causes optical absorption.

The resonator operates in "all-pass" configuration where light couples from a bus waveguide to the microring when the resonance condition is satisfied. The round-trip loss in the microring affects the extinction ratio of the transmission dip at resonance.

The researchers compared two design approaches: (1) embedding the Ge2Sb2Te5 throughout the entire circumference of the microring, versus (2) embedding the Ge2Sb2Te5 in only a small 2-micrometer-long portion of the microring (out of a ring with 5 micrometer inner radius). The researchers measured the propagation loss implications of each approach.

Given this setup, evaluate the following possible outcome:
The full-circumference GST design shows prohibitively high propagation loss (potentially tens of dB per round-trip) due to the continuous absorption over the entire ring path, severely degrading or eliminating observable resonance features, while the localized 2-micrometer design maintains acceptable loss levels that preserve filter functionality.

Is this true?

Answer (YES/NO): NO